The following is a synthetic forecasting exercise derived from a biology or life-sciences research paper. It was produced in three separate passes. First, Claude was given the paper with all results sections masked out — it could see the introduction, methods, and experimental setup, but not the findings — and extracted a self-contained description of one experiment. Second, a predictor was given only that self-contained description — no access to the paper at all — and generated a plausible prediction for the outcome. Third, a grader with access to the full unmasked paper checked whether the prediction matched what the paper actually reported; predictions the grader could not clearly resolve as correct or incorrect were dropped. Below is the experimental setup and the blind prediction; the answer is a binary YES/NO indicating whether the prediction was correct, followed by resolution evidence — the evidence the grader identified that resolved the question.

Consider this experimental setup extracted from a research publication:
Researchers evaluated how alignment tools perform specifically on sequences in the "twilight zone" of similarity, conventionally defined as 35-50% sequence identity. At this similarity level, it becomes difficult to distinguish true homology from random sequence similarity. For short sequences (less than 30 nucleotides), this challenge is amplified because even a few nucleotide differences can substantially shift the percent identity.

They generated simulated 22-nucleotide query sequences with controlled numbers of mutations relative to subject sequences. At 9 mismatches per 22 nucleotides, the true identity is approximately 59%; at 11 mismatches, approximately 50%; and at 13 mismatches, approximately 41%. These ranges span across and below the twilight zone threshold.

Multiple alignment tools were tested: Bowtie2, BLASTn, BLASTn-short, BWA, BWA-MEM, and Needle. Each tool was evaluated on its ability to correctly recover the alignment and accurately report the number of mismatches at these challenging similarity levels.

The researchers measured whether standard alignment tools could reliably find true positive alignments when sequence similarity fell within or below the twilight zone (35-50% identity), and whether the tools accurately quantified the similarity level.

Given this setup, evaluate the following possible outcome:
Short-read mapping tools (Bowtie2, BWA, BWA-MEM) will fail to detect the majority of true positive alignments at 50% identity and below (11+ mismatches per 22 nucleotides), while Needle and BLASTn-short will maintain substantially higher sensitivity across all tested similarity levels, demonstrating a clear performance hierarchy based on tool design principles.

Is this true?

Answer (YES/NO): NO